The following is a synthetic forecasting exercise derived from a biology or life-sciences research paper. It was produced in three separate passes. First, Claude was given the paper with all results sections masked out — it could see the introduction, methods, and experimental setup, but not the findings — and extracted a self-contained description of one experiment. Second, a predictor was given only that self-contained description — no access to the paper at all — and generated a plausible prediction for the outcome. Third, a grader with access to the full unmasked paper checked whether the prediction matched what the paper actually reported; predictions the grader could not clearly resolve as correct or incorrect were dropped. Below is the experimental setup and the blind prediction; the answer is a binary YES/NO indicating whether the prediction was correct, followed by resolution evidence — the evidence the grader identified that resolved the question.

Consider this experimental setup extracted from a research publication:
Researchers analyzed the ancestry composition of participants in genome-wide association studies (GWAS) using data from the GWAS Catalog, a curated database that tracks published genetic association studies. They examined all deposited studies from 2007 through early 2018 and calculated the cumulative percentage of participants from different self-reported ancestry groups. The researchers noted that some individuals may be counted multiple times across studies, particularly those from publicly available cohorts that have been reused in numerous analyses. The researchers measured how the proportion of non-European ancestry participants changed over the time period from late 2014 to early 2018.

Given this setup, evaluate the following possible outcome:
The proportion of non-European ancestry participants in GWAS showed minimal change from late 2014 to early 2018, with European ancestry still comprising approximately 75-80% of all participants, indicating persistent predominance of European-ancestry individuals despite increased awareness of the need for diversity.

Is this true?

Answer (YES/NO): YES